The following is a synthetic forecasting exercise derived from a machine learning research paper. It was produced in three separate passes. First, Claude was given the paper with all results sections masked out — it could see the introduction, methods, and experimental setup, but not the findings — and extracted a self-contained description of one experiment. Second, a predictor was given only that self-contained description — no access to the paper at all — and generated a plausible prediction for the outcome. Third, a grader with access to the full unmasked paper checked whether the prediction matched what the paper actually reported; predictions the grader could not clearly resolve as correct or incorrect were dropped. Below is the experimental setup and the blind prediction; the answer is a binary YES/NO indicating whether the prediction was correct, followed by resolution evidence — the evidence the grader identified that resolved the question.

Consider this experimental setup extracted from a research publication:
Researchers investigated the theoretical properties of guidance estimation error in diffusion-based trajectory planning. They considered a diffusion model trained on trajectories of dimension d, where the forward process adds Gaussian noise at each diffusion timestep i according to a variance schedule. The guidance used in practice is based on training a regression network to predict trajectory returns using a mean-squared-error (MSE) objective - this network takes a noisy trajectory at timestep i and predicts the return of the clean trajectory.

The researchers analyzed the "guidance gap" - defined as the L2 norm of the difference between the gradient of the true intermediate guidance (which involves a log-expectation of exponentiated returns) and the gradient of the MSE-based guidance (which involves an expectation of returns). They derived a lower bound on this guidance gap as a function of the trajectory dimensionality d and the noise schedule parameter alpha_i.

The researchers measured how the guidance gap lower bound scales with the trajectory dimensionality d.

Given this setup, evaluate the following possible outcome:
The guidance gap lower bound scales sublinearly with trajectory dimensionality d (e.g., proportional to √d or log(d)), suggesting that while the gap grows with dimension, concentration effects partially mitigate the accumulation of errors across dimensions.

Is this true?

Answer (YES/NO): YES